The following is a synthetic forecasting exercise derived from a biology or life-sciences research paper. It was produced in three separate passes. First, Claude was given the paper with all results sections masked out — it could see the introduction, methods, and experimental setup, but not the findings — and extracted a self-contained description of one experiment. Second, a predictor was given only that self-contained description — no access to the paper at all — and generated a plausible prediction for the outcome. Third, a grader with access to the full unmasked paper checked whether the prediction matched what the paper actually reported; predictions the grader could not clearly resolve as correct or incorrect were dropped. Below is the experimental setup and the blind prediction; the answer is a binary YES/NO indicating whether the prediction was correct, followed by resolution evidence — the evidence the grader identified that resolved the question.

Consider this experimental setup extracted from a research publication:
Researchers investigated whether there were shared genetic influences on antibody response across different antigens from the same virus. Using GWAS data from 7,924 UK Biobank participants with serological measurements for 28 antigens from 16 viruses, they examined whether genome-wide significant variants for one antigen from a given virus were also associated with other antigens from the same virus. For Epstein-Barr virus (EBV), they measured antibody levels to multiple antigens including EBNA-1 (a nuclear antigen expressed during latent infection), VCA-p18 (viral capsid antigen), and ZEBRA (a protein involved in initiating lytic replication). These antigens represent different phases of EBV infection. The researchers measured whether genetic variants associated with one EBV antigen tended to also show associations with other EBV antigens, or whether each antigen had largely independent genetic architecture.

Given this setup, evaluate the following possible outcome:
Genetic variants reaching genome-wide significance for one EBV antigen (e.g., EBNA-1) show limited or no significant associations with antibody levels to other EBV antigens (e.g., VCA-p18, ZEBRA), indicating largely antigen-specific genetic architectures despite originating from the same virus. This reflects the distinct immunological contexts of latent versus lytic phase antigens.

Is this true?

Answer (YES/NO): NO